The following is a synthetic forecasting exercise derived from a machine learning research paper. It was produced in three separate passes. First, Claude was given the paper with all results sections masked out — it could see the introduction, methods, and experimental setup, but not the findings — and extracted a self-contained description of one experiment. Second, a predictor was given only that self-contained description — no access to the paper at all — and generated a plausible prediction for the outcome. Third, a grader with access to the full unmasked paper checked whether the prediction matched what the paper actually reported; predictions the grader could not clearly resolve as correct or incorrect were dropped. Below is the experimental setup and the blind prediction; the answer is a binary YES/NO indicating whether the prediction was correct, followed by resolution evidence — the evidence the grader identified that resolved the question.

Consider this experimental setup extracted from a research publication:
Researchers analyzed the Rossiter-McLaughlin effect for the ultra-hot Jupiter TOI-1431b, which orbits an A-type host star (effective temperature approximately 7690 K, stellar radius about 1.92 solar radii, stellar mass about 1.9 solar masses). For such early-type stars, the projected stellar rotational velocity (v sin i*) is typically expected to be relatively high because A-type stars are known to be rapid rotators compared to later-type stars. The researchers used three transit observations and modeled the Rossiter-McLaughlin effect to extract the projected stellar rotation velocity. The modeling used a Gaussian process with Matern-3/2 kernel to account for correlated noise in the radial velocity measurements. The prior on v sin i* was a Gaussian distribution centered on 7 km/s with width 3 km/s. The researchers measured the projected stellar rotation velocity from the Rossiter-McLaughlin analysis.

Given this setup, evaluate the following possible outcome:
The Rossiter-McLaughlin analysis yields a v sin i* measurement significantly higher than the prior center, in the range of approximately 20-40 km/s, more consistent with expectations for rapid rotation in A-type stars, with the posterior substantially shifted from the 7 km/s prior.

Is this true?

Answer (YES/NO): NO